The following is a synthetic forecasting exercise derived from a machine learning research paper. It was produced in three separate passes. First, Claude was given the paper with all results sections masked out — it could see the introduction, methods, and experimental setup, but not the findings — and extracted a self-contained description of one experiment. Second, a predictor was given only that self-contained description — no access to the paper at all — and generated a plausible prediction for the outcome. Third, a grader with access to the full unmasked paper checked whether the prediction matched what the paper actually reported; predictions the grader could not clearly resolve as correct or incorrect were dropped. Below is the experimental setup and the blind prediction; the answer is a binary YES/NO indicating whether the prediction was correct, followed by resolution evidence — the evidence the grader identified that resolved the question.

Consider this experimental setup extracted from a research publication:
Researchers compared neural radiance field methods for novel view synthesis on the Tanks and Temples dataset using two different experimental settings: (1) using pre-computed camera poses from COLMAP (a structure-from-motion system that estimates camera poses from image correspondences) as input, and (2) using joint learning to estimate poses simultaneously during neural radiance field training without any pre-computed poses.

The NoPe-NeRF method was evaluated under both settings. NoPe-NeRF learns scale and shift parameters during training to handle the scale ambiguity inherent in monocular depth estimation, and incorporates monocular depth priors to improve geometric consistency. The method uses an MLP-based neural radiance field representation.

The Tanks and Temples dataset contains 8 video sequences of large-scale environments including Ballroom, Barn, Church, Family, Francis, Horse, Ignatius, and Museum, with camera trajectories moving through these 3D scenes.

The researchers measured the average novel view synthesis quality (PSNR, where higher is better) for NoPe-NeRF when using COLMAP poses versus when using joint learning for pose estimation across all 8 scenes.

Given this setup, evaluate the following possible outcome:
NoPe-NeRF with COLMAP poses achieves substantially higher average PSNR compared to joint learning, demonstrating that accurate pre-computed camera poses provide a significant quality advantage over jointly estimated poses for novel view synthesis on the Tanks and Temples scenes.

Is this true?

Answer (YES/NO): NO